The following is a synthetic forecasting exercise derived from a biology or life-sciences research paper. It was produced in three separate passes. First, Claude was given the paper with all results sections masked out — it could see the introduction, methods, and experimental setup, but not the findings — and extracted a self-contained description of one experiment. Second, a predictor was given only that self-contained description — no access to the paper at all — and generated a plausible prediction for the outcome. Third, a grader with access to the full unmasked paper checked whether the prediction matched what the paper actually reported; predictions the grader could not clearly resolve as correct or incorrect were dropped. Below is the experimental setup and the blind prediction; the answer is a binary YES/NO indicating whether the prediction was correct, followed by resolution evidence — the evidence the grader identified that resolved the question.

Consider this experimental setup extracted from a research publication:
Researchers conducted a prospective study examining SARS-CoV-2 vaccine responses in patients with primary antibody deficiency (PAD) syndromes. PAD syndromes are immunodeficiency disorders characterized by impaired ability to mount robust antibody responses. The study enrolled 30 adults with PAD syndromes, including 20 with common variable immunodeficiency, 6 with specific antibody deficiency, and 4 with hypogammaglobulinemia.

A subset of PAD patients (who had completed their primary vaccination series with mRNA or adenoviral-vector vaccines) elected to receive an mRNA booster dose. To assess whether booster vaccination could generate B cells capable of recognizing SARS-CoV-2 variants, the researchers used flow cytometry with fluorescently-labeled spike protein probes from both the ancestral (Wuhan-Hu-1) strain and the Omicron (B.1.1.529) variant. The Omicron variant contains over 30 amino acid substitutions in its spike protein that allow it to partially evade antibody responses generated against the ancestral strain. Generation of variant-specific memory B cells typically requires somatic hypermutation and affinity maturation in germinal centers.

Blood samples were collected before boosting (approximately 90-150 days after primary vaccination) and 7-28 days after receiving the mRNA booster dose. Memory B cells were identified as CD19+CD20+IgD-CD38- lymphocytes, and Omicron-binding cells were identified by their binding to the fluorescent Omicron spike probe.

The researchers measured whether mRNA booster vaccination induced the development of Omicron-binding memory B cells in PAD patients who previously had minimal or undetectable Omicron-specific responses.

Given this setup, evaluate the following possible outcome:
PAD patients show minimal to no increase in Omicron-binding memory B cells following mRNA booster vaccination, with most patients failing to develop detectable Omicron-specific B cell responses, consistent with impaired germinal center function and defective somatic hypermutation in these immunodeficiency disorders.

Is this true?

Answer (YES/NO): NO